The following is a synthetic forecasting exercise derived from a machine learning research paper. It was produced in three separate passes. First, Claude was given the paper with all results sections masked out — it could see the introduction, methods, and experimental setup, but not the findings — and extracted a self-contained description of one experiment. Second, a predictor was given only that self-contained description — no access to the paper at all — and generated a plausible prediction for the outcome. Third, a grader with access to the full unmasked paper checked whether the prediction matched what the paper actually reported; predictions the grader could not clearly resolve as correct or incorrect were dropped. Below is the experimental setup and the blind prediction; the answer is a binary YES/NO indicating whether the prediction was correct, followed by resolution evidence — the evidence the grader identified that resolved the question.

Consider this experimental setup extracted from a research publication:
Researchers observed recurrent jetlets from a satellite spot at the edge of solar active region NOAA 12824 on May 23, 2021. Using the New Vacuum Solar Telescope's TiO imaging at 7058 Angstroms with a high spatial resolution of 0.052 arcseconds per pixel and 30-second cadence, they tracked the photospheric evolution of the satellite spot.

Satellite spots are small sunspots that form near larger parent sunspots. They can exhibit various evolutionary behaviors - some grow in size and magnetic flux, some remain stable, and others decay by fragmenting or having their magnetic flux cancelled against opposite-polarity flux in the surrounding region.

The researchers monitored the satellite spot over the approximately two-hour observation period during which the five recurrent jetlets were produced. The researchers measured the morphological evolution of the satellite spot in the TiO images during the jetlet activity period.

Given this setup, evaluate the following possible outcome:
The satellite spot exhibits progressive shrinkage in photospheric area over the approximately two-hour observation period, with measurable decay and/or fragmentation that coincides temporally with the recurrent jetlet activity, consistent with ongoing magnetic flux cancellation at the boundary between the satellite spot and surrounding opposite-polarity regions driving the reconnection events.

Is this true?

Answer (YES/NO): YES